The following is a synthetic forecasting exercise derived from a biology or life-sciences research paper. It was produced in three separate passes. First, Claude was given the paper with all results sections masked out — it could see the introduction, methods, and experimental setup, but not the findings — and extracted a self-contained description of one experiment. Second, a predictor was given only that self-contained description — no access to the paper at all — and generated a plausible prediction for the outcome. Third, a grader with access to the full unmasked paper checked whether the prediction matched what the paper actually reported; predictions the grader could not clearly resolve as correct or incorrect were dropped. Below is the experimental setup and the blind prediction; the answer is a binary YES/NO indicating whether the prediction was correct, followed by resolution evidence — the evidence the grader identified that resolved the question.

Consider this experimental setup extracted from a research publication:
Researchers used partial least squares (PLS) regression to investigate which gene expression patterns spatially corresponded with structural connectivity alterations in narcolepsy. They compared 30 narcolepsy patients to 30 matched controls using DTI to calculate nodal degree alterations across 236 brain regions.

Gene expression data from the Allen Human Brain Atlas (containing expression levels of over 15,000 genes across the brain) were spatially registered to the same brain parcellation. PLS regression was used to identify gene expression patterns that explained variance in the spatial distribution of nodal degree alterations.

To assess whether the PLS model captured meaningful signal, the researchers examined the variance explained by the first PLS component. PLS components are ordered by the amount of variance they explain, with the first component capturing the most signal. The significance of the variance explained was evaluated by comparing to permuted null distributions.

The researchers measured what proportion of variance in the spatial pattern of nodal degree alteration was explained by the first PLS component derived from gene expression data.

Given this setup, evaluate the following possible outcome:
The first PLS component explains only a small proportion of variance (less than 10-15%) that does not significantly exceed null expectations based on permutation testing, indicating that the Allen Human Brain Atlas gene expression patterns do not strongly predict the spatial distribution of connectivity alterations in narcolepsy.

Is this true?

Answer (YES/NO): NO